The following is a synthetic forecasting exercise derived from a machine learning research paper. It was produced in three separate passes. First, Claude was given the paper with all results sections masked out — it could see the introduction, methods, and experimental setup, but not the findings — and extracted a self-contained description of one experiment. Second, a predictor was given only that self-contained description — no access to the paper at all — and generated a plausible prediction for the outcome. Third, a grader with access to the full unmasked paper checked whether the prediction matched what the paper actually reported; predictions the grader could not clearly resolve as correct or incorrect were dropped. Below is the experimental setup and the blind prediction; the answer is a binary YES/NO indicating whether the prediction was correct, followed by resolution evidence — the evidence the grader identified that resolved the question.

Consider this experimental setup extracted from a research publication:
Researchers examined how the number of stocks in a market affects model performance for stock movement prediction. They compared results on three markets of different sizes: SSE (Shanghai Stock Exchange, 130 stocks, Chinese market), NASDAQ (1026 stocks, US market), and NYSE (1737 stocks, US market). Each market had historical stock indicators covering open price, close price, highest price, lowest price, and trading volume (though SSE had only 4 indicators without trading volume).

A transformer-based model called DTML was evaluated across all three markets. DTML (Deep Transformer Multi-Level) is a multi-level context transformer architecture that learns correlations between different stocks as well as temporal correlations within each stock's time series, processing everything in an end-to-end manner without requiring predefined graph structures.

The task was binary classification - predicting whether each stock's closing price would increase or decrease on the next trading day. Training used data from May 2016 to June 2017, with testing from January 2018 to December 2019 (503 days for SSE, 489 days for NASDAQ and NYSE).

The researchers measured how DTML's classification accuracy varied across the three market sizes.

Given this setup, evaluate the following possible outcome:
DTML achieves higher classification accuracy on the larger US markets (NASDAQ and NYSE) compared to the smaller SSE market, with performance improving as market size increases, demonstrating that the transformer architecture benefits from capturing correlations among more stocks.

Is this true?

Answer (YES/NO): NO